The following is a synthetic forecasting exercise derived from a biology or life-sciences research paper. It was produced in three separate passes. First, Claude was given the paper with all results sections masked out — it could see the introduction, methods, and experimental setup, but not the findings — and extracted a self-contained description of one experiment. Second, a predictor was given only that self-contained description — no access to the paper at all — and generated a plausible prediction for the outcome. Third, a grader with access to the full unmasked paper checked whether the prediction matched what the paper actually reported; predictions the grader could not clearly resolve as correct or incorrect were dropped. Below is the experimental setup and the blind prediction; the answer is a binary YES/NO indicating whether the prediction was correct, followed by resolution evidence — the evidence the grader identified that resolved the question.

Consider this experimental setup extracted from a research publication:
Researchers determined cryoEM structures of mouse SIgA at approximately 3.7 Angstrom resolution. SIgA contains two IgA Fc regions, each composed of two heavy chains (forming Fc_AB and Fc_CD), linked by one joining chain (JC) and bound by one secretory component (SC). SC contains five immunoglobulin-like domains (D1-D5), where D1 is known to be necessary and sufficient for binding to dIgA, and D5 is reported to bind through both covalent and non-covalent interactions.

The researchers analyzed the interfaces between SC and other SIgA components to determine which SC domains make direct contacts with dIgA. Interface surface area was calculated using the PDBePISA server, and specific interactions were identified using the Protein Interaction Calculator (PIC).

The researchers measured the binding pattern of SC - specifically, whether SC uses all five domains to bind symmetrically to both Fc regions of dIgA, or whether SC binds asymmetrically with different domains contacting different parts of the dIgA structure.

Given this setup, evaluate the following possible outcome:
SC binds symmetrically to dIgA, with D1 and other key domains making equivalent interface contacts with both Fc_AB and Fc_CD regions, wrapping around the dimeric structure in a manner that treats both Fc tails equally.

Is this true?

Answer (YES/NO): NO